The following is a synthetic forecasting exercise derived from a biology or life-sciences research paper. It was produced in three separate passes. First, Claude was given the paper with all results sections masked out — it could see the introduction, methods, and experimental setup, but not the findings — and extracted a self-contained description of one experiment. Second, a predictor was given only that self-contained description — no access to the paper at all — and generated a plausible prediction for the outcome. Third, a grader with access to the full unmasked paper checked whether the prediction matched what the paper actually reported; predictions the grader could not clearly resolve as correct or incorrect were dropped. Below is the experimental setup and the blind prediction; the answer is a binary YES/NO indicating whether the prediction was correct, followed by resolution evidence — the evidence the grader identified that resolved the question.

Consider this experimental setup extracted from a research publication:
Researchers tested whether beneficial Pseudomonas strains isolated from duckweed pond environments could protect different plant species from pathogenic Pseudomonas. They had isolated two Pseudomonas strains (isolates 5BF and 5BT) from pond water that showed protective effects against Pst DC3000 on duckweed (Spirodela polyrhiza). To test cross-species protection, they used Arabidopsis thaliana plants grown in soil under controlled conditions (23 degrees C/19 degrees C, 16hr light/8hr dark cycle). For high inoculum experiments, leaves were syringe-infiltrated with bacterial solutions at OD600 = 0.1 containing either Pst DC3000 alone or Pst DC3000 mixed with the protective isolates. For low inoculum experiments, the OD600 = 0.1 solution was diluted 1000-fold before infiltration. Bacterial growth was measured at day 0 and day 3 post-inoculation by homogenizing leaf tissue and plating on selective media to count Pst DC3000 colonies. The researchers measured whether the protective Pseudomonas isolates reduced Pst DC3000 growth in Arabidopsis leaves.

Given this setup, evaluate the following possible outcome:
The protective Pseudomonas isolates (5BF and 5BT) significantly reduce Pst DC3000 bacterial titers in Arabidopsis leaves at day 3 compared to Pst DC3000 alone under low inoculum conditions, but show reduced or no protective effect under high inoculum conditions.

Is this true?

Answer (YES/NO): YES